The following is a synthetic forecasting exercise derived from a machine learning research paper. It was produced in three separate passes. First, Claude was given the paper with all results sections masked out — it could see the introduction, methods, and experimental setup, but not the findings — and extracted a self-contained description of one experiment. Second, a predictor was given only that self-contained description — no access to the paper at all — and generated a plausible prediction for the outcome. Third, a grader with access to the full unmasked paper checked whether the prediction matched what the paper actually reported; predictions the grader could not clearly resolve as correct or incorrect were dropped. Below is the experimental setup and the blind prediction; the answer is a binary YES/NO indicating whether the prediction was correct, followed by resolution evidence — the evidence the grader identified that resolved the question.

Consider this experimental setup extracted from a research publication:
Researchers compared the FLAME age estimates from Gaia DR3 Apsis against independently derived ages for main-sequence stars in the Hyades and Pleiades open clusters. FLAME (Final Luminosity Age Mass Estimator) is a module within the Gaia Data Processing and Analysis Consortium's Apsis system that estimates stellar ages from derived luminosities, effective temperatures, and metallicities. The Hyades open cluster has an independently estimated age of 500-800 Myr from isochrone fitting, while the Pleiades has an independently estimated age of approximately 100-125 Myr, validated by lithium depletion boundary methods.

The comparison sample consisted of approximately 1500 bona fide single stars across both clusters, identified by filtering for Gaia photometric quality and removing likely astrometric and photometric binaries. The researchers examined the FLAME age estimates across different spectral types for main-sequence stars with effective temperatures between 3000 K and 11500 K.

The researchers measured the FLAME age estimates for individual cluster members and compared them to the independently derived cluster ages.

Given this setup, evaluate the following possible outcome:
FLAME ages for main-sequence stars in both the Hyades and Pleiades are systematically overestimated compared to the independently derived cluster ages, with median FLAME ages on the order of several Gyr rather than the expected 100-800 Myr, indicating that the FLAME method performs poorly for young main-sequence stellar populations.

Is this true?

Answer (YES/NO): NO